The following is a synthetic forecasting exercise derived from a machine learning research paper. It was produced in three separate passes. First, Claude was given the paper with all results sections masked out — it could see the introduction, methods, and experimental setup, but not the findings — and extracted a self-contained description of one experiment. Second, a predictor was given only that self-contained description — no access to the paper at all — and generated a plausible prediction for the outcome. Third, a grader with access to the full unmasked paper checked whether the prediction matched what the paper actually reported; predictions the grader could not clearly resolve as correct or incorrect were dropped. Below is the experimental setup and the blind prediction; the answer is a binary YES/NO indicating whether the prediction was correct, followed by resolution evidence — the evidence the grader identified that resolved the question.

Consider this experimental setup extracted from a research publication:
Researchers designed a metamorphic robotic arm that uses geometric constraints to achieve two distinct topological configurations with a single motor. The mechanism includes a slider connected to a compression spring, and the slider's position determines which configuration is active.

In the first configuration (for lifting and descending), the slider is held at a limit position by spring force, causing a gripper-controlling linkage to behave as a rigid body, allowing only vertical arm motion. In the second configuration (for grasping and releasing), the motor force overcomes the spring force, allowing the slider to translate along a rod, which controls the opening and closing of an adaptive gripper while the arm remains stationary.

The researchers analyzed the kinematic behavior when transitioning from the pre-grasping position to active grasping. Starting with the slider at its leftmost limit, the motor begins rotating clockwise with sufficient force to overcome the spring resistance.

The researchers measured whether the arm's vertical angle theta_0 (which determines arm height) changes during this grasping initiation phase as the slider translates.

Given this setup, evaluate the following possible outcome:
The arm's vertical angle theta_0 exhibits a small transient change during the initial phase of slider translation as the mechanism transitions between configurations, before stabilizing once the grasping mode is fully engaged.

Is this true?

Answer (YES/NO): NO